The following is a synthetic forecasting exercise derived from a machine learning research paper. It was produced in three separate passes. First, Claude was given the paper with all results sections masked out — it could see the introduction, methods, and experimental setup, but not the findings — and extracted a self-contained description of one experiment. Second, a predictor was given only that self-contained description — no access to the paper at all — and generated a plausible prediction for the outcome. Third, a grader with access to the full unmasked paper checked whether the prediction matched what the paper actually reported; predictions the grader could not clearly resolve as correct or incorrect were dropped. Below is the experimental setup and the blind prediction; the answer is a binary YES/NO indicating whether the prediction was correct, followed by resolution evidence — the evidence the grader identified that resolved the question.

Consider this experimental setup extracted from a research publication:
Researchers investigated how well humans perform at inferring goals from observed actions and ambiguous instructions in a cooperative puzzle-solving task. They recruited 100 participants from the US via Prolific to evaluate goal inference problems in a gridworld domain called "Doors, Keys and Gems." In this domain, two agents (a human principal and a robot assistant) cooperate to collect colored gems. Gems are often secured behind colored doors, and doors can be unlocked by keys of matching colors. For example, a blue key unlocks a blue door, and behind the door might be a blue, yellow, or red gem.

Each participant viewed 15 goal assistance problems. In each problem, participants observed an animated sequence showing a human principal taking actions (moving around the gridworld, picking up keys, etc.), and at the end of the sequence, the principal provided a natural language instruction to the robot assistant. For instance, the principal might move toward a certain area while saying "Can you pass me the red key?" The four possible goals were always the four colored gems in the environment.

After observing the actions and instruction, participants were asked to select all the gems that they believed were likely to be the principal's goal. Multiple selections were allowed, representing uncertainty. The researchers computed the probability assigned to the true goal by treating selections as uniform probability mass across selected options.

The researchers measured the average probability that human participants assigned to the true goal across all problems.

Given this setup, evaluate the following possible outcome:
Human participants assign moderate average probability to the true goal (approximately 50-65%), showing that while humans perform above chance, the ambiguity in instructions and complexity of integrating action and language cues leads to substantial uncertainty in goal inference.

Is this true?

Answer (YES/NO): NO